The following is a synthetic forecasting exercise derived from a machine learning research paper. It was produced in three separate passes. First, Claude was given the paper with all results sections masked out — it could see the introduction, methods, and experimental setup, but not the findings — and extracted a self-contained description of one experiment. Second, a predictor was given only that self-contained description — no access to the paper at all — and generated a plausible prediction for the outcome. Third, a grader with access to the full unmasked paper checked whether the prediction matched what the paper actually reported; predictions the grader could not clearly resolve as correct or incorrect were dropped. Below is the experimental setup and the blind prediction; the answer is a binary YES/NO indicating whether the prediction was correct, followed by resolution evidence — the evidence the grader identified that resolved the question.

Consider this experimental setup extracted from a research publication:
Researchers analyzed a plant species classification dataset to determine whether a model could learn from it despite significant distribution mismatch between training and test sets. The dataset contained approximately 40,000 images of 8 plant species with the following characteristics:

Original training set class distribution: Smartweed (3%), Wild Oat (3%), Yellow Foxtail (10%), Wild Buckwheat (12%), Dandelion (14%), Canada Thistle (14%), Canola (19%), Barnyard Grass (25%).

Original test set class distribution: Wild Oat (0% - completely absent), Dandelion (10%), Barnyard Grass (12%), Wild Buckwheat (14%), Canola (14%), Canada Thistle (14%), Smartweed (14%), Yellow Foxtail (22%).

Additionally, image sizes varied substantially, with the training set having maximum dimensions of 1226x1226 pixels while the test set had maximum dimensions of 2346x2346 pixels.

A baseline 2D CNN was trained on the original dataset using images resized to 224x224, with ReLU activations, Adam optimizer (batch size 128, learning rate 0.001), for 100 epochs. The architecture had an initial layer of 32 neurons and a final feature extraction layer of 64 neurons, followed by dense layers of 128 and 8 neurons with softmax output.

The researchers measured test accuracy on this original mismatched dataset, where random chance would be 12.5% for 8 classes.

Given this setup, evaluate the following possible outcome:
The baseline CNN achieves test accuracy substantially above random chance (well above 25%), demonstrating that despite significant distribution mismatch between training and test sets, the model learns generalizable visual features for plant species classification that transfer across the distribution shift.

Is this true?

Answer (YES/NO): NO